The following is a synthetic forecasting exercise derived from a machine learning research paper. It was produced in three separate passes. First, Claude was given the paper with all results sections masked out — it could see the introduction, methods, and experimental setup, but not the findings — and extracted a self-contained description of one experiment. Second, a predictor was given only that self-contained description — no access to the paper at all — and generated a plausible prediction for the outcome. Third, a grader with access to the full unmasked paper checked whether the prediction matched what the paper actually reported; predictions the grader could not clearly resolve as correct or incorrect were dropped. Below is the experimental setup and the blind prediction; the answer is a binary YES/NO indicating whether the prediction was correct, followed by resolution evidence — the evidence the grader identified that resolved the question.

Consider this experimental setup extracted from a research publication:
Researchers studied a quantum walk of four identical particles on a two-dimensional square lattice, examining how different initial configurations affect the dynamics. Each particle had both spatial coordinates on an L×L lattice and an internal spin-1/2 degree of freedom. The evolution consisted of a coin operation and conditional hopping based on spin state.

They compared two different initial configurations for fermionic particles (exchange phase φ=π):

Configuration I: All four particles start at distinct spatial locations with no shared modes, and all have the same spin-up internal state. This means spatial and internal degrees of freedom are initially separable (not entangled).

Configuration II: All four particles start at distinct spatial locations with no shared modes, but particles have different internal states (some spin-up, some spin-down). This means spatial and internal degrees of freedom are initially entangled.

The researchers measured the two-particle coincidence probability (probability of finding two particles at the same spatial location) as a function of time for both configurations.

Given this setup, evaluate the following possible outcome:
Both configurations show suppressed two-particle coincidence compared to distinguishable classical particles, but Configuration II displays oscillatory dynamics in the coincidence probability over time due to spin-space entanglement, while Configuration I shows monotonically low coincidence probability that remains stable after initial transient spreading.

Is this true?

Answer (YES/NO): NO